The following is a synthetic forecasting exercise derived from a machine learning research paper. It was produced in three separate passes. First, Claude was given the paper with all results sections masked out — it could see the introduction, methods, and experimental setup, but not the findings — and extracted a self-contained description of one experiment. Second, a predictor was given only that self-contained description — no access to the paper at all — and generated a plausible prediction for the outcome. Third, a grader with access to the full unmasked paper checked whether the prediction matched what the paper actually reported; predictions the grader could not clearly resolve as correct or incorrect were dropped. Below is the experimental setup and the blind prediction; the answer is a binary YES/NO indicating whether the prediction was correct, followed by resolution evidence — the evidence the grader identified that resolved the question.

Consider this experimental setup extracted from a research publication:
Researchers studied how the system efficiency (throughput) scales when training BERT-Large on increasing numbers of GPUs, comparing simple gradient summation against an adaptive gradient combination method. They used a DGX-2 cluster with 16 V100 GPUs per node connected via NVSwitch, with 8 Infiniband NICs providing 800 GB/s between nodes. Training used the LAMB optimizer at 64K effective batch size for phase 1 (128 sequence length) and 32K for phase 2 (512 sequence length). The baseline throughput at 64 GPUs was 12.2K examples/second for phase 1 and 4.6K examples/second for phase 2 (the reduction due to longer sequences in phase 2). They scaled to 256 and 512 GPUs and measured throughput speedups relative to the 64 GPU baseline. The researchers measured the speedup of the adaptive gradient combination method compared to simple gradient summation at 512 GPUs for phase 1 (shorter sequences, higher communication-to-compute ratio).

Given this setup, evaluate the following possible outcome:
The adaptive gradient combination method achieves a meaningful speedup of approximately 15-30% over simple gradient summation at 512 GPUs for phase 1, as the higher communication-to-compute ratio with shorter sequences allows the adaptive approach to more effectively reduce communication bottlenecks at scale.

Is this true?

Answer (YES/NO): NO